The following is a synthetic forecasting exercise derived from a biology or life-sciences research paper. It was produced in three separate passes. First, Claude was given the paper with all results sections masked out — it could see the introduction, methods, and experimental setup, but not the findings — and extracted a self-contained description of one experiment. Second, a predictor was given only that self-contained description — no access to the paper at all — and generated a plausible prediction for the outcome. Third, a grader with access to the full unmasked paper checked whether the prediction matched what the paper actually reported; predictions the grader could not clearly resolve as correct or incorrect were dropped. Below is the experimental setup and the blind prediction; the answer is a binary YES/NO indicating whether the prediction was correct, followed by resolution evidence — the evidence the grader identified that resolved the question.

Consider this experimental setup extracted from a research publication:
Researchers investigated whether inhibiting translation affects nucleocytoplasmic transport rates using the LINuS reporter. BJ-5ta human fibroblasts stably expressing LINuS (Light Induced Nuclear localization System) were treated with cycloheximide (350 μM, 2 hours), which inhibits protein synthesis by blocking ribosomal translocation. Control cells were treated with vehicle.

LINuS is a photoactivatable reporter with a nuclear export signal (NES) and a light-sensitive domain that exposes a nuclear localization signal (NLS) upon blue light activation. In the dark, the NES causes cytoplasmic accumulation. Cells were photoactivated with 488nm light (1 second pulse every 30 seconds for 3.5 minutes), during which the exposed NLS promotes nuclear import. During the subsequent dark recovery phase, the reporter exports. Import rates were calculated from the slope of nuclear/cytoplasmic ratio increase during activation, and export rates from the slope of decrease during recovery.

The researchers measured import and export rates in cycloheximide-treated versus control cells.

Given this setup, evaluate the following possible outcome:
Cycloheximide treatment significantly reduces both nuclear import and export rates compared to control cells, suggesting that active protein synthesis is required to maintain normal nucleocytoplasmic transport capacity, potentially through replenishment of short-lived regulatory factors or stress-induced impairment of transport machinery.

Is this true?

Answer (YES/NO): NO